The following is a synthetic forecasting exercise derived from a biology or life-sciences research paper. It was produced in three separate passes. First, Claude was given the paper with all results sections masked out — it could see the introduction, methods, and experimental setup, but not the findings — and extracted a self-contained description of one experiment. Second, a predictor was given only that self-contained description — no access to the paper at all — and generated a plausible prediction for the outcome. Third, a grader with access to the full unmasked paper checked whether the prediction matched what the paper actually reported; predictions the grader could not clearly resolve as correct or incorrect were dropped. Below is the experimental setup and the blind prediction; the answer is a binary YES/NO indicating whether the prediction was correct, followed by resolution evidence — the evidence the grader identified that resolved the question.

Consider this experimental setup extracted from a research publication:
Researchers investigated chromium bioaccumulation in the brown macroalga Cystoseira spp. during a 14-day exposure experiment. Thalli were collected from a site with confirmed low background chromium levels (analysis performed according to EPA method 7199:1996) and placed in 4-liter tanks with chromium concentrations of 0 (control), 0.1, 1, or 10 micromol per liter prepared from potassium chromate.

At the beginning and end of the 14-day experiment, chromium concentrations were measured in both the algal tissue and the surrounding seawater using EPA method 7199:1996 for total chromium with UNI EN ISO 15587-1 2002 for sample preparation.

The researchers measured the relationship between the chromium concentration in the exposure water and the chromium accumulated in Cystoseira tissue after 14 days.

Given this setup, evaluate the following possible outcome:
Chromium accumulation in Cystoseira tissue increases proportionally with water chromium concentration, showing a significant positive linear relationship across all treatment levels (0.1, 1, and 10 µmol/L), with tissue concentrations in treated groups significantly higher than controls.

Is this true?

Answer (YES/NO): NO